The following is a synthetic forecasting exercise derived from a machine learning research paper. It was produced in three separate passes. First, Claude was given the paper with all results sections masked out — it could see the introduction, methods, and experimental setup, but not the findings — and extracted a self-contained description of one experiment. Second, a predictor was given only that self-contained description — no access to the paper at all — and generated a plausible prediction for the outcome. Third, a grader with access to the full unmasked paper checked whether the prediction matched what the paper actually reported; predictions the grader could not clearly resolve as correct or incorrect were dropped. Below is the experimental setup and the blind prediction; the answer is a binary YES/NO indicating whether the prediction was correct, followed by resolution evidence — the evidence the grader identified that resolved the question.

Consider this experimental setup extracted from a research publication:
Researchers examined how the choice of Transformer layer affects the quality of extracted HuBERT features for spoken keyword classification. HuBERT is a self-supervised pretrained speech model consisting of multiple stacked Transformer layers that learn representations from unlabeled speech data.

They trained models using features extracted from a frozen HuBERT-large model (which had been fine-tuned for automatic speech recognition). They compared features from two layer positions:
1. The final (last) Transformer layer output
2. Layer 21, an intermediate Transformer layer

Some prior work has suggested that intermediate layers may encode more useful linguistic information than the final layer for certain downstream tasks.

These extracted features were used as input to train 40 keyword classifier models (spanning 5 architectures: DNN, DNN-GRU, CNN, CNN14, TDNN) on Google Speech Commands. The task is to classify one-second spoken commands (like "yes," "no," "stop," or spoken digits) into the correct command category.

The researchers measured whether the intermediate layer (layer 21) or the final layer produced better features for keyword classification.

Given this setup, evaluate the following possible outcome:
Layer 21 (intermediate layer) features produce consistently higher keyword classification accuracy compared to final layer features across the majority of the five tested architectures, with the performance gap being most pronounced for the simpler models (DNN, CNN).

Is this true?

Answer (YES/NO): NO